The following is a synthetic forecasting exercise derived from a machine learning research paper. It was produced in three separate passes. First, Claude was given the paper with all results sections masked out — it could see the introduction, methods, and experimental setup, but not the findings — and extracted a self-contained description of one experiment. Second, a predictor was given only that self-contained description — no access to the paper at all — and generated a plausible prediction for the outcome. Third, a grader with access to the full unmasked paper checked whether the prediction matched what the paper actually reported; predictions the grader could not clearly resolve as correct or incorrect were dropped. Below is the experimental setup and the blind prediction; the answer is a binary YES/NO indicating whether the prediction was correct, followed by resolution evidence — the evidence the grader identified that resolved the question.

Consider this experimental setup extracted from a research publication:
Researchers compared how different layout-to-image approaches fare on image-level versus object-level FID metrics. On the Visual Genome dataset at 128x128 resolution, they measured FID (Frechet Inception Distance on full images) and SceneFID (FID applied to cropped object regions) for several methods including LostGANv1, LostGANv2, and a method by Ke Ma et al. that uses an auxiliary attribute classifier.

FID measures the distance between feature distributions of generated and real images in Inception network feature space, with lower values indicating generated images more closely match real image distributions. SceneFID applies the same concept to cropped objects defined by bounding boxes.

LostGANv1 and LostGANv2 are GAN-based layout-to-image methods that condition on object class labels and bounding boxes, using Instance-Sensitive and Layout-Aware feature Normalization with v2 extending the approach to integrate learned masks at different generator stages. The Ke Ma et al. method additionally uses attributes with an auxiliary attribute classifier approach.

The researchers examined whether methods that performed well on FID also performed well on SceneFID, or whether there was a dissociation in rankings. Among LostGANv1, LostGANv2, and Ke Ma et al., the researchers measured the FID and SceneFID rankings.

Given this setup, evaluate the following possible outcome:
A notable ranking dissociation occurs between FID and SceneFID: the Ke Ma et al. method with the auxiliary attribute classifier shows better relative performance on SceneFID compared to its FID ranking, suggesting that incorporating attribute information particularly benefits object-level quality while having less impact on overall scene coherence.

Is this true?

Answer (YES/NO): NO